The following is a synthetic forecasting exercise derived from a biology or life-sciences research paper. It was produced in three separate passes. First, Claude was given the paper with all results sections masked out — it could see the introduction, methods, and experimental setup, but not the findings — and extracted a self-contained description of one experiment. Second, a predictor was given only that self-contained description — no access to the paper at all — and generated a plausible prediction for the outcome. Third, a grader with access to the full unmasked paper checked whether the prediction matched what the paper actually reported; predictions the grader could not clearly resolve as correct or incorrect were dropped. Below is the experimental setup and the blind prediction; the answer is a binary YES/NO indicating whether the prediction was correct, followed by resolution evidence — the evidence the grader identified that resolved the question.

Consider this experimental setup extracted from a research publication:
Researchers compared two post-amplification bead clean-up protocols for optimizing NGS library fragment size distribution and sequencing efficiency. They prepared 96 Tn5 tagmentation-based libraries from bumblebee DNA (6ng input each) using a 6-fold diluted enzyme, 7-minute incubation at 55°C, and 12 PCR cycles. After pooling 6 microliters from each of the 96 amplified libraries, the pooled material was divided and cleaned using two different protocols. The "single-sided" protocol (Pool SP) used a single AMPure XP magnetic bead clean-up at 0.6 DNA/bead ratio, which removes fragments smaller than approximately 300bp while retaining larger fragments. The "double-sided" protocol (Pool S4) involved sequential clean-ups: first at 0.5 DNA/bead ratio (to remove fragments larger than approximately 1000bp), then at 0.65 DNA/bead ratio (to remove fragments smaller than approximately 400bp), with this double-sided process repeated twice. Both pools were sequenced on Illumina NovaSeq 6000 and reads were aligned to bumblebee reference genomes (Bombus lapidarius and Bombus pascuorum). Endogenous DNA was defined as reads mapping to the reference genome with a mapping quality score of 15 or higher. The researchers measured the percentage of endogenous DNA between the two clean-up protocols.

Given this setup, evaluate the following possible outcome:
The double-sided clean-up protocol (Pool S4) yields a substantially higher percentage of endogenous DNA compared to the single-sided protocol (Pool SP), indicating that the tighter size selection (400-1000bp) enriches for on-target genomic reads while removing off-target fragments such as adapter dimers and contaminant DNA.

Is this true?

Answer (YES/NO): NO